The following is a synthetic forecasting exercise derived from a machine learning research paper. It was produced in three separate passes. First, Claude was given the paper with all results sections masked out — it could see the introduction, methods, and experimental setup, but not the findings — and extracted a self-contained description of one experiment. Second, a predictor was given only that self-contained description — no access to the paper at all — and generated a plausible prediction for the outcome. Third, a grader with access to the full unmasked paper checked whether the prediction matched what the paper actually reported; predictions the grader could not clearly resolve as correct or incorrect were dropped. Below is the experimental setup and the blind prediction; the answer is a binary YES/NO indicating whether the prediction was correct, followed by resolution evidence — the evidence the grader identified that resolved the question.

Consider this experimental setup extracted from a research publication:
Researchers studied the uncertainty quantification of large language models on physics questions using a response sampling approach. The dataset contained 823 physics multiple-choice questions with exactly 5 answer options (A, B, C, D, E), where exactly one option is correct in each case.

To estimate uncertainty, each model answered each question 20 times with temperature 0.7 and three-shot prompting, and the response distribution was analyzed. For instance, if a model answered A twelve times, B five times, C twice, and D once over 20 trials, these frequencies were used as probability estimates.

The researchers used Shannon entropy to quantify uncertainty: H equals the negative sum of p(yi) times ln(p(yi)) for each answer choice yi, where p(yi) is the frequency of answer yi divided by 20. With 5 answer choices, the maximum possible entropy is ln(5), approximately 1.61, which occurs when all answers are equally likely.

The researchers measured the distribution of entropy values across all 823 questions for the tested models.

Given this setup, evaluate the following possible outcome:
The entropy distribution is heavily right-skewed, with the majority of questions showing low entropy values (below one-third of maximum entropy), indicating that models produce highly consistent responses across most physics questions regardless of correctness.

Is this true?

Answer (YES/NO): NO